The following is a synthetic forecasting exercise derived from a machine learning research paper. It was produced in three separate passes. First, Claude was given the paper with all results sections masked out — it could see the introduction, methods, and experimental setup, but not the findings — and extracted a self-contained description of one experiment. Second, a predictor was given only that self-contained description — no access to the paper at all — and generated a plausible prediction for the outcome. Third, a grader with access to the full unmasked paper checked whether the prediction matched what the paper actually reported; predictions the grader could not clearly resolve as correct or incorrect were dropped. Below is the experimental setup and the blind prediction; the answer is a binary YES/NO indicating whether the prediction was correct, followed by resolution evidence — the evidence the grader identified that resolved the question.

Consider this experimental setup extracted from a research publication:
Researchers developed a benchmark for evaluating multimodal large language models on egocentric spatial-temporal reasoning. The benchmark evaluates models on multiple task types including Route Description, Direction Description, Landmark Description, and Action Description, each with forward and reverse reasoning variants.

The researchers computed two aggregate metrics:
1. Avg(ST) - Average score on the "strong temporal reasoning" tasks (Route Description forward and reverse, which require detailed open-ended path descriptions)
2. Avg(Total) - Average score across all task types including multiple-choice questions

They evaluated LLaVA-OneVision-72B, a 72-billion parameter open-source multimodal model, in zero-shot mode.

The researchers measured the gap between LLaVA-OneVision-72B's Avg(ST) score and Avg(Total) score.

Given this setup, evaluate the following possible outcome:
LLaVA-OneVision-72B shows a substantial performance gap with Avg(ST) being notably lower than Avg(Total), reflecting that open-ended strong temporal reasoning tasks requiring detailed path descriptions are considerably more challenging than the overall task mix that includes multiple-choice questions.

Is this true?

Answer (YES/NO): YES